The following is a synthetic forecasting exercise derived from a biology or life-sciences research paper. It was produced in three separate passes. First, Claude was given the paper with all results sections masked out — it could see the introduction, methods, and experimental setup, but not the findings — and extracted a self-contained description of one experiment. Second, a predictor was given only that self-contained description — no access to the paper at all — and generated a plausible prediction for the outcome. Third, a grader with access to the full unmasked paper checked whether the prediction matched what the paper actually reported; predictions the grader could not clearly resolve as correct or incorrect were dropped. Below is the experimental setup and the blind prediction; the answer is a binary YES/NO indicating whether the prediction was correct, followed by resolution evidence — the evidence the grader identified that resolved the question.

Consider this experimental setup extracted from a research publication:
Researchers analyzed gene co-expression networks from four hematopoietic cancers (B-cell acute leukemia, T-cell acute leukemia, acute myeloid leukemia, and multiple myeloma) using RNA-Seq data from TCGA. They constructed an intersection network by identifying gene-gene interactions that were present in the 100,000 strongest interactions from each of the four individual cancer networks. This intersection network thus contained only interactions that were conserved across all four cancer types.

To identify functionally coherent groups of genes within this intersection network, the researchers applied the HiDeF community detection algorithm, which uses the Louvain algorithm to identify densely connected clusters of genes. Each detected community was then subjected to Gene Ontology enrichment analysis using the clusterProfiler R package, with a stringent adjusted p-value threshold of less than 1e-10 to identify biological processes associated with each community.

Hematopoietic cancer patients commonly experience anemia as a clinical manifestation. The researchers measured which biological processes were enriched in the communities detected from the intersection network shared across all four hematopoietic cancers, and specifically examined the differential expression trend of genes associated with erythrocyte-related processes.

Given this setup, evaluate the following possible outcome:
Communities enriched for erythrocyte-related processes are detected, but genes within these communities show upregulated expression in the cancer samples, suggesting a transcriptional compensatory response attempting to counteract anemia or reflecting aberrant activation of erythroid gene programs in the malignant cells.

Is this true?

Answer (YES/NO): NO